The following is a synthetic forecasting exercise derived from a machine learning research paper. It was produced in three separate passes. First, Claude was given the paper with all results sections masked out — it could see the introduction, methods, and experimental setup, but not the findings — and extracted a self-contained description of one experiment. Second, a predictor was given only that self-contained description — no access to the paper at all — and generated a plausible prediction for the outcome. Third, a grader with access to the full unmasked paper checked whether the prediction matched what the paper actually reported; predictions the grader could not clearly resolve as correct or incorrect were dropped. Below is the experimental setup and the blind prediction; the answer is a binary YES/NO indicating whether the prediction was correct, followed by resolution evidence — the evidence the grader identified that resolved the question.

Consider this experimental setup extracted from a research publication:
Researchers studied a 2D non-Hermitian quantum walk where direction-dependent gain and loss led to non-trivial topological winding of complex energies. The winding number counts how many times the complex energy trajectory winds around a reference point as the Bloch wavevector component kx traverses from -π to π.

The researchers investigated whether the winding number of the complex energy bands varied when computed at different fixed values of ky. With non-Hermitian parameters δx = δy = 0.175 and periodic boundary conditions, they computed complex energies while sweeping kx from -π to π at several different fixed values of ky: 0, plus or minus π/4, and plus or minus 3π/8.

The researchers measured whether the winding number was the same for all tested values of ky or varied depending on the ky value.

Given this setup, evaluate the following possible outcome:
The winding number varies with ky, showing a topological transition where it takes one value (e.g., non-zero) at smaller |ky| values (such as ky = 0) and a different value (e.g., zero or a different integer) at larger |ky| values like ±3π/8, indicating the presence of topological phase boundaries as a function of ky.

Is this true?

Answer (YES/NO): NO